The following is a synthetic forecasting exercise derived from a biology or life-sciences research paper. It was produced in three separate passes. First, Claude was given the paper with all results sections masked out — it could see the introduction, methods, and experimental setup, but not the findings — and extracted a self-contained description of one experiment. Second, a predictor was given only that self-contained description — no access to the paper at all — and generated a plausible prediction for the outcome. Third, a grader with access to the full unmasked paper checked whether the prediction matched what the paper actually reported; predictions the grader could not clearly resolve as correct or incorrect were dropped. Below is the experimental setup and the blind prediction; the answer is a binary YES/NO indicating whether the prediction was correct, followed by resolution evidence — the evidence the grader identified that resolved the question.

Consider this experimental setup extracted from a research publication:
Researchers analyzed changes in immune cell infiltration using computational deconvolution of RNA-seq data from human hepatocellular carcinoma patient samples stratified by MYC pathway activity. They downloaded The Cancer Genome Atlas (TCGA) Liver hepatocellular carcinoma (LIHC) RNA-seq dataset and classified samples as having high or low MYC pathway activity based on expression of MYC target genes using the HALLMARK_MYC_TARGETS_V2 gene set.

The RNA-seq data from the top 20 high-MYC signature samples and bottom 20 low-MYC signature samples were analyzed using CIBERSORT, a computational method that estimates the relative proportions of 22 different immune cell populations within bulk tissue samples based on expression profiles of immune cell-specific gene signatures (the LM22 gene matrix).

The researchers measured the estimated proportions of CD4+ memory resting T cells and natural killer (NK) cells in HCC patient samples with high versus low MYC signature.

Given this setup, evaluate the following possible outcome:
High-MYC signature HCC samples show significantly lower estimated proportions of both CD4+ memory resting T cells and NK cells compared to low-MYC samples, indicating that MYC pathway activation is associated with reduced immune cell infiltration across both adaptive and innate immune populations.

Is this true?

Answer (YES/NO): NO